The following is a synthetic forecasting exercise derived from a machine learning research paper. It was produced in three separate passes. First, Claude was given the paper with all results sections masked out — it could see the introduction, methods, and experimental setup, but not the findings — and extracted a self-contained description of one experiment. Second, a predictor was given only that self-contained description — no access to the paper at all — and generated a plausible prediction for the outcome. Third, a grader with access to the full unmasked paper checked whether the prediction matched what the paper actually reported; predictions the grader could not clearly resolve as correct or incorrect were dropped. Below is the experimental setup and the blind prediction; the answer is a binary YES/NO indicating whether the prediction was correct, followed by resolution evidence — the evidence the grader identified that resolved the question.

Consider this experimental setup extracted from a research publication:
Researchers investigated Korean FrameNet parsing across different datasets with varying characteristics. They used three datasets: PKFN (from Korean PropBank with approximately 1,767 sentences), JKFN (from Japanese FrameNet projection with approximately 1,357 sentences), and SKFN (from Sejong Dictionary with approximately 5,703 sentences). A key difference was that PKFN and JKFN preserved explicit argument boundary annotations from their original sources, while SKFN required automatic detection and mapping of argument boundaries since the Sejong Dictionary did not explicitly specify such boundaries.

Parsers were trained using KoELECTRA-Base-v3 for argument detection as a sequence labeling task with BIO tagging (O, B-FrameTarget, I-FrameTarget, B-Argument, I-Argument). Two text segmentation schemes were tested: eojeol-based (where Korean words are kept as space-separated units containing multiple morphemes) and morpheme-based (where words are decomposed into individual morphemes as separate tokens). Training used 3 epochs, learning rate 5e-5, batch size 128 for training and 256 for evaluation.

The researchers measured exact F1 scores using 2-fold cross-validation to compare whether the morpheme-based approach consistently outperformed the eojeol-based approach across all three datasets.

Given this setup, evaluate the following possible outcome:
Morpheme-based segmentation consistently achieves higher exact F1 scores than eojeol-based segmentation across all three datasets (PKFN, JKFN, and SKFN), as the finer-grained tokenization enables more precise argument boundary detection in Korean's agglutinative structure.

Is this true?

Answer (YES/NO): NO